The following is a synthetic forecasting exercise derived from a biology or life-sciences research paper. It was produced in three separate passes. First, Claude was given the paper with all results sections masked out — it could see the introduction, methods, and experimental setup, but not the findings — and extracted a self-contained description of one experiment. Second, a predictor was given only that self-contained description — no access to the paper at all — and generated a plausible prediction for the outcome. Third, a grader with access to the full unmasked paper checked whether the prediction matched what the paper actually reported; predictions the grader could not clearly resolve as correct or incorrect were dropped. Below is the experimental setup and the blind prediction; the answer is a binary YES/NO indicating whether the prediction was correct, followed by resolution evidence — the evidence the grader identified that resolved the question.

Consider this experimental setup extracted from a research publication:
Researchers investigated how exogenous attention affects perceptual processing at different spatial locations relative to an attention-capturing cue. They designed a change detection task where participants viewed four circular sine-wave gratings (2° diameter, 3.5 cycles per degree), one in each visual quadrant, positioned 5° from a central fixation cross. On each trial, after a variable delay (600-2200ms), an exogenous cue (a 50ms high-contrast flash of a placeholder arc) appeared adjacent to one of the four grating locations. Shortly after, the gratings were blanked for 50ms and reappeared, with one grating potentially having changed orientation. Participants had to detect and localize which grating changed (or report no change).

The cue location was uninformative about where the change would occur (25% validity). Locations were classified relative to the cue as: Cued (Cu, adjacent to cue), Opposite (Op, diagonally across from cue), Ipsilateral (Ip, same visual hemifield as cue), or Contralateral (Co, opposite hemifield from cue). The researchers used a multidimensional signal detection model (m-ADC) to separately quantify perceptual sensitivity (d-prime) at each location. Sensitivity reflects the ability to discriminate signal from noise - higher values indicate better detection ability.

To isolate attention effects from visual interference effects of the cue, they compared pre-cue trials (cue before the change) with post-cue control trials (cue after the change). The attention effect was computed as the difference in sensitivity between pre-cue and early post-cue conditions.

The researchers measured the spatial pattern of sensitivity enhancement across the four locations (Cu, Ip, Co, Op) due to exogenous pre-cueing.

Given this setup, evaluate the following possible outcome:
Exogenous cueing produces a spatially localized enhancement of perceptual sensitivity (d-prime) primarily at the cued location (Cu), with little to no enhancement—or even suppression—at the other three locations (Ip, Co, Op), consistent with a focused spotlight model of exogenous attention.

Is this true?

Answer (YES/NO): YES